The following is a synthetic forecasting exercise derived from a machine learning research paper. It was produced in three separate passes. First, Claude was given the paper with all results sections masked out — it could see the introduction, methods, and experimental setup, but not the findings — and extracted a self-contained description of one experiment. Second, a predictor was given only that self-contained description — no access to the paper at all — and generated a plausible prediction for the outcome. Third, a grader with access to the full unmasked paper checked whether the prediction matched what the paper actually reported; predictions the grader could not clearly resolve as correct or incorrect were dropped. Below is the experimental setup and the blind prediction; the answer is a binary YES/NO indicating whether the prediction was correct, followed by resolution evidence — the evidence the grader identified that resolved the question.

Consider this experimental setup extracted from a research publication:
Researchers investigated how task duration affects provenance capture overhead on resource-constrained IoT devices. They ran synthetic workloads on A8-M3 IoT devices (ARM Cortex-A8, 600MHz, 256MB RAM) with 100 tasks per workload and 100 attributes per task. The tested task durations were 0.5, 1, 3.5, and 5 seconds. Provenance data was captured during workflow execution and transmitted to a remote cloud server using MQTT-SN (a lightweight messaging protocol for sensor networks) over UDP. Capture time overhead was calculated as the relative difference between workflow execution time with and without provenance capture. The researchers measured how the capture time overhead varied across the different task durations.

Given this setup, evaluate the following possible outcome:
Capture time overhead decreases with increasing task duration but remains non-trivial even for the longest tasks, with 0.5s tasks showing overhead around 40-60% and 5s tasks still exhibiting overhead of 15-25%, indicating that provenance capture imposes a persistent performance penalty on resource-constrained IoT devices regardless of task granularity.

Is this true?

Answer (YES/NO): NO